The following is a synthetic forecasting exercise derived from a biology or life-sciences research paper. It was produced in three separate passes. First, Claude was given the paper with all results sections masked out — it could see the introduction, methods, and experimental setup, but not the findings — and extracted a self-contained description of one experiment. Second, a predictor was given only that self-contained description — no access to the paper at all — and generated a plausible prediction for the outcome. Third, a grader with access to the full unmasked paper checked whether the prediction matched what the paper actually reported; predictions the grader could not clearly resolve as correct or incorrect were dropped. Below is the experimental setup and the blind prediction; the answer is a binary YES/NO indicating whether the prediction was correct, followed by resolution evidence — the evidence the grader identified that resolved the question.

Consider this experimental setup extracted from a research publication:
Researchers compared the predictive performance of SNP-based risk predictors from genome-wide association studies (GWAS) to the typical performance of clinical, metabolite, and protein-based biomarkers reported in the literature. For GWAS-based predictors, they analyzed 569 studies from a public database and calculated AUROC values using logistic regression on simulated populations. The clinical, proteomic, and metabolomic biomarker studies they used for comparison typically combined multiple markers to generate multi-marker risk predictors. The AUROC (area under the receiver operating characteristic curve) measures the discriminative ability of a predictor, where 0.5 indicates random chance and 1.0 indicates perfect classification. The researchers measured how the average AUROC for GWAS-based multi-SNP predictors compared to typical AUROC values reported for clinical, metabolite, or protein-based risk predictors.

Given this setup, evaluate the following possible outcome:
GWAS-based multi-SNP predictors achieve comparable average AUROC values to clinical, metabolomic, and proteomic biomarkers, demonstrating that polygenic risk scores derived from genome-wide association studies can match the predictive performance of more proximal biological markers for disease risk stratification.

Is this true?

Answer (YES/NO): NO